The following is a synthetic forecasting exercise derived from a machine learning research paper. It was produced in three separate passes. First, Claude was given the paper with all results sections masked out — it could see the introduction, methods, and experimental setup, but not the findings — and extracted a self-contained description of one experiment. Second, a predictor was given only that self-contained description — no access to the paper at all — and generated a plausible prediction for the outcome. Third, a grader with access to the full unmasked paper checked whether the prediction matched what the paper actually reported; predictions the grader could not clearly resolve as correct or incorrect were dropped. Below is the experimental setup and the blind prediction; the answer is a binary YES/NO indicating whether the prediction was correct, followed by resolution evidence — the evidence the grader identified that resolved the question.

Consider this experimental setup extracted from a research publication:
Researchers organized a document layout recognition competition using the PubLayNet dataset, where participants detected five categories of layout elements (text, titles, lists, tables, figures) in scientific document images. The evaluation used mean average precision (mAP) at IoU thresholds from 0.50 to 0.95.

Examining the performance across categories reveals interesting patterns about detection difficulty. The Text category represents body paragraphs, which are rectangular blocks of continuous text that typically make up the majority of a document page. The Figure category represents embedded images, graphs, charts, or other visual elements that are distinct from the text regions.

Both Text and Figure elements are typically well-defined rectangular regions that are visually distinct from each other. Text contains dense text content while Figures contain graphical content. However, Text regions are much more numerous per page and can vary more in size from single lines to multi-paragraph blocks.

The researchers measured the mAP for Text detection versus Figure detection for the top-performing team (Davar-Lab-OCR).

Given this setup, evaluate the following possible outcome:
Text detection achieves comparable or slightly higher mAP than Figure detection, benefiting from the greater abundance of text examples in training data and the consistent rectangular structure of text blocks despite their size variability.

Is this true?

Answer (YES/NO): YES